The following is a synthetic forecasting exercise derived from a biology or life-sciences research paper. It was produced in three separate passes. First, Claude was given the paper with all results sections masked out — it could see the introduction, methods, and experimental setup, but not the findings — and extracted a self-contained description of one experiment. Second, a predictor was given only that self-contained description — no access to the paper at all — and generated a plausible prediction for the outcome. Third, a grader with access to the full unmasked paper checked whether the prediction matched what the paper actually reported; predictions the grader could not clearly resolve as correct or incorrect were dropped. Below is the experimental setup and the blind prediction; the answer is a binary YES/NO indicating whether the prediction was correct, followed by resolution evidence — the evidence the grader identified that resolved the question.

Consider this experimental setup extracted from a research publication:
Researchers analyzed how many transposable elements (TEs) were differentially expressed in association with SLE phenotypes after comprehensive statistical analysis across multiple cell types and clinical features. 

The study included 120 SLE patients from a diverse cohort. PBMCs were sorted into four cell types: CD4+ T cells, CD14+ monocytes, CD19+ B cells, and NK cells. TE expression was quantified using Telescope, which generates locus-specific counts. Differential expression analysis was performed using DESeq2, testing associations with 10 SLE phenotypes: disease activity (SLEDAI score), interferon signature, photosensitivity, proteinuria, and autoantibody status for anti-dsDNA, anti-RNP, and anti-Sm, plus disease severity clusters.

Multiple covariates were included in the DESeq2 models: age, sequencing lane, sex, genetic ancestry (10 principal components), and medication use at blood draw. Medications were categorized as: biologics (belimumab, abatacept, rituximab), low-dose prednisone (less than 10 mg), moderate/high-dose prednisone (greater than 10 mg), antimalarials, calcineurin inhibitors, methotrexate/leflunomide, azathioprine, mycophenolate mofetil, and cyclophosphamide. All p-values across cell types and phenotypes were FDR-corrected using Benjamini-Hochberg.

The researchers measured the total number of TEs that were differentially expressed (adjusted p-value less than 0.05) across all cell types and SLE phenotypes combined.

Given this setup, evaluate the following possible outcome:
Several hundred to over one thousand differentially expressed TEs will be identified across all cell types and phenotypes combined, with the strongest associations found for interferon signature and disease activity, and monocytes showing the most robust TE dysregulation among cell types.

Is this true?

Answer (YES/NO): NO